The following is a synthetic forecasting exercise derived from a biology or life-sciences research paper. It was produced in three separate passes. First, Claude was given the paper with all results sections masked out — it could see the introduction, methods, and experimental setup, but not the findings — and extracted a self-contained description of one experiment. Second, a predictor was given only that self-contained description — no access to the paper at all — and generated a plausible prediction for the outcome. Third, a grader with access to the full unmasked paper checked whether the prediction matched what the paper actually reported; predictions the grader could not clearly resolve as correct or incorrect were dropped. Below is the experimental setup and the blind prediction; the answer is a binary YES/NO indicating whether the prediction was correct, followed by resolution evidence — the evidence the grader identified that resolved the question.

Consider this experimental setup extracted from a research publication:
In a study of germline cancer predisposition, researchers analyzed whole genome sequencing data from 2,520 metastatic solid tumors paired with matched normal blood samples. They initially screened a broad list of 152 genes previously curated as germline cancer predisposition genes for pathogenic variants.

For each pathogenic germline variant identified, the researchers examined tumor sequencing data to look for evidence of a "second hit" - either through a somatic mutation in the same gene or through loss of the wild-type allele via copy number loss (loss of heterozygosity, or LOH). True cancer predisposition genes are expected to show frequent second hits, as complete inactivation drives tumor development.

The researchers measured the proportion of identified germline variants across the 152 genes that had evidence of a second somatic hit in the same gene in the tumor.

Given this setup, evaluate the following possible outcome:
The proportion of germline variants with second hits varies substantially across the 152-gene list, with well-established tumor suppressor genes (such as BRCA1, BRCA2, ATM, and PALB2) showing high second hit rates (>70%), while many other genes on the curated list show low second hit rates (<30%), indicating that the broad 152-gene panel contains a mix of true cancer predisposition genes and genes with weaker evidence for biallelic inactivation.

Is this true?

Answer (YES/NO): YES